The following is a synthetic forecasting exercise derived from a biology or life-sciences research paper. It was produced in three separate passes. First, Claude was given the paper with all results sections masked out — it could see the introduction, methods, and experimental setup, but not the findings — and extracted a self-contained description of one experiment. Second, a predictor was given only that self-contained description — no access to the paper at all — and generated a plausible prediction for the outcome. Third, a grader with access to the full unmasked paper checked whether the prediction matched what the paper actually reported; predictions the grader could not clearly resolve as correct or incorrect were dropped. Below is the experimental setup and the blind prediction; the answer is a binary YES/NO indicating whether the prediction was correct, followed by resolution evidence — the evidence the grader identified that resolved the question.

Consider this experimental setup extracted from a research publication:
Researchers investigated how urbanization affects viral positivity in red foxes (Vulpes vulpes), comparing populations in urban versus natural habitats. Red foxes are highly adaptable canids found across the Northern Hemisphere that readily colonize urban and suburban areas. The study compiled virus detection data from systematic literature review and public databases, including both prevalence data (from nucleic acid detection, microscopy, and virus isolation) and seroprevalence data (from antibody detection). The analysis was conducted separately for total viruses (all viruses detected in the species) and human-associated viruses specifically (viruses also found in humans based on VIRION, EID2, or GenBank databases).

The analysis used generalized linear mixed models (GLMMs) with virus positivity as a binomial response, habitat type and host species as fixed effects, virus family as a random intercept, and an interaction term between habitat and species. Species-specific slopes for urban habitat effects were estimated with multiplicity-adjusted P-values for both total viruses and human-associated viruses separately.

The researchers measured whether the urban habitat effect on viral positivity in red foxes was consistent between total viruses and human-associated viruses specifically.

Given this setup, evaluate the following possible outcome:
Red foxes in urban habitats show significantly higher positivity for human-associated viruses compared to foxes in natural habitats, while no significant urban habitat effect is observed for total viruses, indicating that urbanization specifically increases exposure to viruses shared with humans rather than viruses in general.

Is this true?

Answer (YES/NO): NO